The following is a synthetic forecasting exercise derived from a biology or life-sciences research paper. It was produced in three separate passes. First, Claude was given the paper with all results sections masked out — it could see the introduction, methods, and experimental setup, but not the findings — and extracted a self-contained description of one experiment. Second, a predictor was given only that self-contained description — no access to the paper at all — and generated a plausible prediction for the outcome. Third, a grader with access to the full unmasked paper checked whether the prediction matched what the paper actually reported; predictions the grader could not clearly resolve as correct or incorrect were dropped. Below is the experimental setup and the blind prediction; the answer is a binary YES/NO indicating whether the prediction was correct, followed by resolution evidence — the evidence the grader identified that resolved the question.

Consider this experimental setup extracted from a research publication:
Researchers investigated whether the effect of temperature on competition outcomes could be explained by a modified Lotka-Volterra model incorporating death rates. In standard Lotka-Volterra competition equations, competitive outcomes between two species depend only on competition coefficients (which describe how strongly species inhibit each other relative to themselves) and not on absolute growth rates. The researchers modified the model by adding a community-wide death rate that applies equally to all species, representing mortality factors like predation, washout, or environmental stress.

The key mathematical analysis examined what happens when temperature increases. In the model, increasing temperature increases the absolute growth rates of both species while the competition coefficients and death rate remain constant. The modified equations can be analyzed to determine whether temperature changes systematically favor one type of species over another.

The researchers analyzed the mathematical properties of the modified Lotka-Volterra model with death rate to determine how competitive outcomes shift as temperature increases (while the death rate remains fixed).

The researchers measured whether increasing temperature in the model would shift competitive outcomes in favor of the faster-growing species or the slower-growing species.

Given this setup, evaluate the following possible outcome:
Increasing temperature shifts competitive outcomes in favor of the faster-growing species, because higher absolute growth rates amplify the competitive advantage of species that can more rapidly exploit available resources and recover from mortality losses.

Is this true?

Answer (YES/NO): NO